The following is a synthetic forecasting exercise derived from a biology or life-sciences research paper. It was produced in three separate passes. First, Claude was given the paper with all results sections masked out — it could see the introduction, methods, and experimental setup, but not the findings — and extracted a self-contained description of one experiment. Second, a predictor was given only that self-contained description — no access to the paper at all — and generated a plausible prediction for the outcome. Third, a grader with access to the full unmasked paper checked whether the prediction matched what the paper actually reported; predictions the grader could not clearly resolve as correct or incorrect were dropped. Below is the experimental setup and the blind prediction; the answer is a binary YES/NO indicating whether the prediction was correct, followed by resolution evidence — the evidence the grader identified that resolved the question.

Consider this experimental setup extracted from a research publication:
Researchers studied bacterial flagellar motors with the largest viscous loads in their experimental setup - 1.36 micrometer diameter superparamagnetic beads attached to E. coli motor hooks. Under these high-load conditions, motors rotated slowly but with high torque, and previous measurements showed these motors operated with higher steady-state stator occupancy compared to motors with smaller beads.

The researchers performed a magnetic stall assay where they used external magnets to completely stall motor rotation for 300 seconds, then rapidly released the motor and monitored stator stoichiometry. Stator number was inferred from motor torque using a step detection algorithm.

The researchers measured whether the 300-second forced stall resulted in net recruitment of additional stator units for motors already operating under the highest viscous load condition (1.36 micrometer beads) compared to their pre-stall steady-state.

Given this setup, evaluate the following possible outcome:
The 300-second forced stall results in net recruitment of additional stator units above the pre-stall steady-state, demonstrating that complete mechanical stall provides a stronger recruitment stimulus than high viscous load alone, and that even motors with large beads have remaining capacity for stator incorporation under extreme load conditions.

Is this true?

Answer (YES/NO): NO